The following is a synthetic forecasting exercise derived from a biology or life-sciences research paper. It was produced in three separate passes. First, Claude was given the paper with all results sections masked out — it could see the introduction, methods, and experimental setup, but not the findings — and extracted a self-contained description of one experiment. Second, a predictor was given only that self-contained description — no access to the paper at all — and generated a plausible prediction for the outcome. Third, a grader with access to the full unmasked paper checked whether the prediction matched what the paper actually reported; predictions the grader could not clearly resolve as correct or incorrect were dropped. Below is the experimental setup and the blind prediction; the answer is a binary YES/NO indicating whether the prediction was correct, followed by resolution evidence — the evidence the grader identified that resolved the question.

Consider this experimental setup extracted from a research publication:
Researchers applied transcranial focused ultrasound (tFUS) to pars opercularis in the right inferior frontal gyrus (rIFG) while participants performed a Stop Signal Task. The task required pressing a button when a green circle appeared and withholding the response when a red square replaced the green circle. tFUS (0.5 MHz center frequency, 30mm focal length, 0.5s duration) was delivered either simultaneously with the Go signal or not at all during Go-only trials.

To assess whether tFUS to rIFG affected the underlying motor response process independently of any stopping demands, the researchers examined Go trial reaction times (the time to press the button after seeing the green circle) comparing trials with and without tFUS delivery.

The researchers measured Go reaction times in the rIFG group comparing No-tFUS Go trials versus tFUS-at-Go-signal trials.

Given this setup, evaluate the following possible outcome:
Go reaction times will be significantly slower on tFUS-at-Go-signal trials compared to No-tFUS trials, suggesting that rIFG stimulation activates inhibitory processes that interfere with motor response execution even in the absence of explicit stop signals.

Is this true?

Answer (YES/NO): NO